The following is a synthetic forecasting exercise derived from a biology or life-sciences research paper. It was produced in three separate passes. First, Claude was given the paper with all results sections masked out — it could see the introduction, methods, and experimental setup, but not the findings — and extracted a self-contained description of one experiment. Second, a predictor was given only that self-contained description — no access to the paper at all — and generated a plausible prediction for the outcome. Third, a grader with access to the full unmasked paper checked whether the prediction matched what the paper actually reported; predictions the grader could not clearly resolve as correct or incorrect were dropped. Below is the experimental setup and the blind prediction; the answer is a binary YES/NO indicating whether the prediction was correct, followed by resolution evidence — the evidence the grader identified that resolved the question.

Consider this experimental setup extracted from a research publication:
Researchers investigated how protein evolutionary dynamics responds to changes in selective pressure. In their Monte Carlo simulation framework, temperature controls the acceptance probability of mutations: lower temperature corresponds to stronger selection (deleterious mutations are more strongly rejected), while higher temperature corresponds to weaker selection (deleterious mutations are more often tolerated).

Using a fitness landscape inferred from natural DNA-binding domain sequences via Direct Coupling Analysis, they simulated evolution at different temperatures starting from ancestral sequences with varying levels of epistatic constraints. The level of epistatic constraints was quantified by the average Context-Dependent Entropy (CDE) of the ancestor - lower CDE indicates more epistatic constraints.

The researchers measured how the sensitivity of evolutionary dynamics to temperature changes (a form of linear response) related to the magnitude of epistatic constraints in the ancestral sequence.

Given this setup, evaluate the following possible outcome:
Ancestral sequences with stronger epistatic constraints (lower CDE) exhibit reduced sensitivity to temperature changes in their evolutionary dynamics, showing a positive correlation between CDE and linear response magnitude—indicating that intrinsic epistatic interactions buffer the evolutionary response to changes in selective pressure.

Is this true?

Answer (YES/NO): NO